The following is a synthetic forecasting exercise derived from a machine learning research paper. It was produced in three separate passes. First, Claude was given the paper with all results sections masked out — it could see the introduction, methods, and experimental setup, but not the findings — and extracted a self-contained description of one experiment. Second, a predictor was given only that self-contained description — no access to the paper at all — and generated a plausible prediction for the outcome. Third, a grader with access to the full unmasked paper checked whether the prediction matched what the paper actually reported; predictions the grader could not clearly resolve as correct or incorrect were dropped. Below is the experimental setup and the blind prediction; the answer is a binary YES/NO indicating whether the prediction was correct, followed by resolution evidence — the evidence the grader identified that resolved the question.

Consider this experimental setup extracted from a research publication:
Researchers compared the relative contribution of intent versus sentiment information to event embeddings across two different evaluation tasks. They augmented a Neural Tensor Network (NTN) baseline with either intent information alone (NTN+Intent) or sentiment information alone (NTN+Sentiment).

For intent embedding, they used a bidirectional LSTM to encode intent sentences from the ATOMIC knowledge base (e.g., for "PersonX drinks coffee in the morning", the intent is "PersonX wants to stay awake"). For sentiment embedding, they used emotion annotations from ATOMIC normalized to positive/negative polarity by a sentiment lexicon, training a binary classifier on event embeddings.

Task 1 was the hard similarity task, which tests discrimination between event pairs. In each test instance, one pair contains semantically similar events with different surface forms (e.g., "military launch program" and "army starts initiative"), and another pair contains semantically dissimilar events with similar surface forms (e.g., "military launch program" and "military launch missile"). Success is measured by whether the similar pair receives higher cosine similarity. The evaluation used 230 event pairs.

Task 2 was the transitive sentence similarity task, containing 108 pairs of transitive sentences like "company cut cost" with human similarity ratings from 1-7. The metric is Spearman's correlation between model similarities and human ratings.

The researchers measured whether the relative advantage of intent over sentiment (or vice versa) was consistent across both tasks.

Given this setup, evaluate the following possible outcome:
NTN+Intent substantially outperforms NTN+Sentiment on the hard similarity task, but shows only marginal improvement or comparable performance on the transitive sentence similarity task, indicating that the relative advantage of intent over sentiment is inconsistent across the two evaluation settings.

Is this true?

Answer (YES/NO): NO